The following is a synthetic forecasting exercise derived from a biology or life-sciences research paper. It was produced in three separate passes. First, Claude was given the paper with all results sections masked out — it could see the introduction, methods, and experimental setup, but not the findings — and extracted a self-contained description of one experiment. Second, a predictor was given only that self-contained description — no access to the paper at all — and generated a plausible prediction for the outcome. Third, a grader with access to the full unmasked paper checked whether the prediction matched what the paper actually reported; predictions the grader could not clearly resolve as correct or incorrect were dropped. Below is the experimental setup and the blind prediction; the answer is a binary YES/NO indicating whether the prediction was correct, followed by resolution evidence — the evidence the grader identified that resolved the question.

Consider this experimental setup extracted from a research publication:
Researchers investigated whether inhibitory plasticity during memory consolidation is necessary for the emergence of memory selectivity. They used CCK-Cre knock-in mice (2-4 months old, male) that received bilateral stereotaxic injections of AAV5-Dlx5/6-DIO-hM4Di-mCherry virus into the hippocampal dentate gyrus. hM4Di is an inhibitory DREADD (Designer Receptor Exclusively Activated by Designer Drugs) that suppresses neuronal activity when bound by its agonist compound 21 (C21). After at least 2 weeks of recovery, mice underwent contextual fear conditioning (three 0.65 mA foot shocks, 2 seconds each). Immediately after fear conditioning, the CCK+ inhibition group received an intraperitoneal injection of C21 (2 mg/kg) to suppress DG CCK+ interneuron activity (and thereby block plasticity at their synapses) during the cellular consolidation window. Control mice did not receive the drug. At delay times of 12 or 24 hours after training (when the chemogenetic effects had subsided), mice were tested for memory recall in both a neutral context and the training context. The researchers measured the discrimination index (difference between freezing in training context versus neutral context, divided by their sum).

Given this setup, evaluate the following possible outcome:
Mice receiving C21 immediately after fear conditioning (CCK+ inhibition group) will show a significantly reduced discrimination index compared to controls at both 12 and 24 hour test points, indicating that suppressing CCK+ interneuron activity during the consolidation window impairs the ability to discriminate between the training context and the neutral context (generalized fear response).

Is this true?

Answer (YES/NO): YES